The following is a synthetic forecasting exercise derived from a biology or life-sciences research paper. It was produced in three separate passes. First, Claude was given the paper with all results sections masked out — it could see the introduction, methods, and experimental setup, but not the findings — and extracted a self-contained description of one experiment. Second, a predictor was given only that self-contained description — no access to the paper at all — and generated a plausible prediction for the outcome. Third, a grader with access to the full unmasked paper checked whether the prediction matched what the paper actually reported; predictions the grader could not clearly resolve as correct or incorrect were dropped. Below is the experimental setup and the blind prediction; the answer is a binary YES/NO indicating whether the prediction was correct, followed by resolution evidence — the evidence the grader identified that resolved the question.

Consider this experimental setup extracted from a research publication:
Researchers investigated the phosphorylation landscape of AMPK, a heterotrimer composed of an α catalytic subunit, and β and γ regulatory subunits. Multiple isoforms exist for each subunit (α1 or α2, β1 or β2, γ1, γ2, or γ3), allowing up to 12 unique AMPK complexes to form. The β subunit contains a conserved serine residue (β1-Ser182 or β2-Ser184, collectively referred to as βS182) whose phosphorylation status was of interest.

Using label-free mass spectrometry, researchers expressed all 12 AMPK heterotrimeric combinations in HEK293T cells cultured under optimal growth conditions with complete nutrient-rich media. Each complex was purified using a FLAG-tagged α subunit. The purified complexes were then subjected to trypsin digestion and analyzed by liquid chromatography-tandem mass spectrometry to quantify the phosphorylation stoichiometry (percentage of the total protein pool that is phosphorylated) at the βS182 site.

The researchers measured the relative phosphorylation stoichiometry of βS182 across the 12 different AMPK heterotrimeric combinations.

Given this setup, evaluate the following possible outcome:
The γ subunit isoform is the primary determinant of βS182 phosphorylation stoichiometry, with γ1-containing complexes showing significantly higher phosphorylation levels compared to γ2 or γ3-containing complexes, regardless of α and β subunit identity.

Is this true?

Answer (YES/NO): NO